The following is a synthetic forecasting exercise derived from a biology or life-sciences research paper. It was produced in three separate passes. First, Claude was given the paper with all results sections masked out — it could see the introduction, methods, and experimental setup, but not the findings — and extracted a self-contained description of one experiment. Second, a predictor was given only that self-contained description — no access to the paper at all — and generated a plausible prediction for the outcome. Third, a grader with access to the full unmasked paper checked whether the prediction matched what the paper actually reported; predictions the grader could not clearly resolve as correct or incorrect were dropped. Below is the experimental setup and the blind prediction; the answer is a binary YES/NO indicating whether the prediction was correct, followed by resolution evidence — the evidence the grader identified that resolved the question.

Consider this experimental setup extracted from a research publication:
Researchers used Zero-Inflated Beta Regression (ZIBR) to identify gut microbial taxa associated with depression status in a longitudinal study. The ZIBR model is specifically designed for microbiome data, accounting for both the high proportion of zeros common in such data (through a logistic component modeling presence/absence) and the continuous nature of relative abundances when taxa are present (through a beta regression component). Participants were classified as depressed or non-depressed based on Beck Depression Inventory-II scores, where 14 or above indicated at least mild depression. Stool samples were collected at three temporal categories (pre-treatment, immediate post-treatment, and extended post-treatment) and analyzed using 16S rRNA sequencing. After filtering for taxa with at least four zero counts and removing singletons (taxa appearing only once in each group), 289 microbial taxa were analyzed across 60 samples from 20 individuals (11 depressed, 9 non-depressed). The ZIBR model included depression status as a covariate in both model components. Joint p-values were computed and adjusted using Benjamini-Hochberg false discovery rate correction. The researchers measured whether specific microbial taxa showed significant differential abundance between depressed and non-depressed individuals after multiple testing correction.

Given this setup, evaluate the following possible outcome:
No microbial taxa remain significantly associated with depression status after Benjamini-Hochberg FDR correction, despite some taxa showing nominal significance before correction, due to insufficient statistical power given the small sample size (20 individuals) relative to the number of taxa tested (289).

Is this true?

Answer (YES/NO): NO